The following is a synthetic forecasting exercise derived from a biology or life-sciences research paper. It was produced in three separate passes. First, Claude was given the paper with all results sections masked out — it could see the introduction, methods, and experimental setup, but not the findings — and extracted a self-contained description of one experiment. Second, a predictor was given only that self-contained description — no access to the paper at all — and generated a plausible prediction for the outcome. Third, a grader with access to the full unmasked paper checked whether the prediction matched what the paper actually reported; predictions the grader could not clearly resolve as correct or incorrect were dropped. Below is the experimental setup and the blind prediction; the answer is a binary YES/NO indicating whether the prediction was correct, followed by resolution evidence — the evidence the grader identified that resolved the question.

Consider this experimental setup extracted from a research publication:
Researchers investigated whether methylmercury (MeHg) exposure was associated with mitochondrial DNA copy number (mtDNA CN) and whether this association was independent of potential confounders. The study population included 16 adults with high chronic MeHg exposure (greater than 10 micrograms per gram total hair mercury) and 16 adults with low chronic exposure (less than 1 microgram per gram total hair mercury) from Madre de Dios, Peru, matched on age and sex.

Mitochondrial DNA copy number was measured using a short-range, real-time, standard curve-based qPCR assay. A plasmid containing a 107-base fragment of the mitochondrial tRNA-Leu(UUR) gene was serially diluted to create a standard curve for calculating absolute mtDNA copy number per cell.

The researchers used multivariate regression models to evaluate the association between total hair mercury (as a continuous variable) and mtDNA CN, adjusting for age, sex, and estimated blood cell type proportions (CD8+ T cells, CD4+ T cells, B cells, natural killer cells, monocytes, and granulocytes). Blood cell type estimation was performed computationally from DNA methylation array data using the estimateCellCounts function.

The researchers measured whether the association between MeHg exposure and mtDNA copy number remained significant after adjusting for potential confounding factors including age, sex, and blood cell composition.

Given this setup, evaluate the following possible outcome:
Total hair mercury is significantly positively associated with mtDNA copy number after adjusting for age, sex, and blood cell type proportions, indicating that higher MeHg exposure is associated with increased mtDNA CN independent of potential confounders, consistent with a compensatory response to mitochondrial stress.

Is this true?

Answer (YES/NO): NO